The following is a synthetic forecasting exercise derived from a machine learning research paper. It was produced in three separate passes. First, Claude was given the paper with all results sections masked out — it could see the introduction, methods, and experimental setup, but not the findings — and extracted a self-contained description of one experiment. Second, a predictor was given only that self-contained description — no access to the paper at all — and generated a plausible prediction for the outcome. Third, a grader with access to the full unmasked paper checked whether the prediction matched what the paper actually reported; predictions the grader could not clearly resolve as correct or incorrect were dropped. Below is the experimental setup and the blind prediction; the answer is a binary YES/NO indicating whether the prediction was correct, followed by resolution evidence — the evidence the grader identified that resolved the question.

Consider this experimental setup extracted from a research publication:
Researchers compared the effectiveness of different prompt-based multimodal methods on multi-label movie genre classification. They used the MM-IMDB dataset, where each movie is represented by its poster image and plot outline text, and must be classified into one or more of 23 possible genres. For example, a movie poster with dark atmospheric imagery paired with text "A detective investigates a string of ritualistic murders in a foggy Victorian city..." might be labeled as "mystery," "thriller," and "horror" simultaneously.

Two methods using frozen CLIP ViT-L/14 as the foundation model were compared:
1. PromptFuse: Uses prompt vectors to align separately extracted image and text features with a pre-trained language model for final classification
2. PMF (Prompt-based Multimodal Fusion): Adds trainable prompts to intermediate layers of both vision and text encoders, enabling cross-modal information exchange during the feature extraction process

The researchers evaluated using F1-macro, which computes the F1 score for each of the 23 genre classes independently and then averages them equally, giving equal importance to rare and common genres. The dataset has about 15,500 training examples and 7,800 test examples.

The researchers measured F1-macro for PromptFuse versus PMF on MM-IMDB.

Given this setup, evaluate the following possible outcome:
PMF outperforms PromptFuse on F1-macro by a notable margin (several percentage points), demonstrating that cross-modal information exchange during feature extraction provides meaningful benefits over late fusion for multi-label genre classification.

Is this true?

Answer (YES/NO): YES